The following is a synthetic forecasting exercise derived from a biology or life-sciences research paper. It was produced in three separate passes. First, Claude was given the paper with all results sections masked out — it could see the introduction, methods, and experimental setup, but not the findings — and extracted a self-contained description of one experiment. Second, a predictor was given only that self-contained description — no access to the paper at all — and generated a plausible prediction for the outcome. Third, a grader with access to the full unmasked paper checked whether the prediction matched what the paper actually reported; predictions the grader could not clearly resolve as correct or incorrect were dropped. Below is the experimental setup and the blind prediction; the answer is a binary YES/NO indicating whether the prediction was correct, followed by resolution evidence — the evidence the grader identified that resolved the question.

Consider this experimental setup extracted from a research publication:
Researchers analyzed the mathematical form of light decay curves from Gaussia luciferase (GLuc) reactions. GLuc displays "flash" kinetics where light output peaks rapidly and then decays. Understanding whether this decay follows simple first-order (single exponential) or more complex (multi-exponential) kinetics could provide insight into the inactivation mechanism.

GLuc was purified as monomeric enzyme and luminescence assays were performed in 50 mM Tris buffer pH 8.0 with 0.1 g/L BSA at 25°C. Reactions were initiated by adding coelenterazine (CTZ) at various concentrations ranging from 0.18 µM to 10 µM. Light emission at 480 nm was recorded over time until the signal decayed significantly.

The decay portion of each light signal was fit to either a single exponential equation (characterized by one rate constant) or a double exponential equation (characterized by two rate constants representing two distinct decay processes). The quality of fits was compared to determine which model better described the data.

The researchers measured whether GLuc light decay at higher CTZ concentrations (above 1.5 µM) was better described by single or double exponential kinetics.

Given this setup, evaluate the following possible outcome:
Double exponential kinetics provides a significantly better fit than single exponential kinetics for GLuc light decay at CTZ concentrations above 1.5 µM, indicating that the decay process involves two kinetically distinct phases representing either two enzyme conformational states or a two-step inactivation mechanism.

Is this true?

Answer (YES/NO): YES